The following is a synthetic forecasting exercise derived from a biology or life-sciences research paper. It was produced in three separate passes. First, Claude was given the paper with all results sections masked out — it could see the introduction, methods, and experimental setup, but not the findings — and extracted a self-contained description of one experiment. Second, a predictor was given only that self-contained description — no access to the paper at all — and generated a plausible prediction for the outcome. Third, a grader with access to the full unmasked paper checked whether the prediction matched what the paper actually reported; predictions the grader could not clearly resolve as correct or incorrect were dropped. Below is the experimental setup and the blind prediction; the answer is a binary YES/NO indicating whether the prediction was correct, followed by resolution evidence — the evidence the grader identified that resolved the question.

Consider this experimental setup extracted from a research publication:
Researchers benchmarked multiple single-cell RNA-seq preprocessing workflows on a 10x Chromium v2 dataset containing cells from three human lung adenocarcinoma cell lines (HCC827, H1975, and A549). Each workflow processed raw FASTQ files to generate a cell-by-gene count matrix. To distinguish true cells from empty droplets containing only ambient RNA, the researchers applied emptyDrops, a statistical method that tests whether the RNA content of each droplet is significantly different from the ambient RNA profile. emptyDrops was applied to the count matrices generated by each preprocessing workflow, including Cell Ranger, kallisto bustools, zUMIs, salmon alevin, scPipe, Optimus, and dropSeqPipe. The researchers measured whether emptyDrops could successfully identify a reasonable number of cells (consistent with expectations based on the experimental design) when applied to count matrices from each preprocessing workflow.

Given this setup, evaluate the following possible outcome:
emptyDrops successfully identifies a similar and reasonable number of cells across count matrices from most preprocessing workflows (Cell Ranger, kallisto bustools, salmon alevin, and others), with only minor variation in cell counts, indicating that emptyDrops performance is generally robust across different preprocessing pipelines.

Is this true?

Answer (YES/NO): NO